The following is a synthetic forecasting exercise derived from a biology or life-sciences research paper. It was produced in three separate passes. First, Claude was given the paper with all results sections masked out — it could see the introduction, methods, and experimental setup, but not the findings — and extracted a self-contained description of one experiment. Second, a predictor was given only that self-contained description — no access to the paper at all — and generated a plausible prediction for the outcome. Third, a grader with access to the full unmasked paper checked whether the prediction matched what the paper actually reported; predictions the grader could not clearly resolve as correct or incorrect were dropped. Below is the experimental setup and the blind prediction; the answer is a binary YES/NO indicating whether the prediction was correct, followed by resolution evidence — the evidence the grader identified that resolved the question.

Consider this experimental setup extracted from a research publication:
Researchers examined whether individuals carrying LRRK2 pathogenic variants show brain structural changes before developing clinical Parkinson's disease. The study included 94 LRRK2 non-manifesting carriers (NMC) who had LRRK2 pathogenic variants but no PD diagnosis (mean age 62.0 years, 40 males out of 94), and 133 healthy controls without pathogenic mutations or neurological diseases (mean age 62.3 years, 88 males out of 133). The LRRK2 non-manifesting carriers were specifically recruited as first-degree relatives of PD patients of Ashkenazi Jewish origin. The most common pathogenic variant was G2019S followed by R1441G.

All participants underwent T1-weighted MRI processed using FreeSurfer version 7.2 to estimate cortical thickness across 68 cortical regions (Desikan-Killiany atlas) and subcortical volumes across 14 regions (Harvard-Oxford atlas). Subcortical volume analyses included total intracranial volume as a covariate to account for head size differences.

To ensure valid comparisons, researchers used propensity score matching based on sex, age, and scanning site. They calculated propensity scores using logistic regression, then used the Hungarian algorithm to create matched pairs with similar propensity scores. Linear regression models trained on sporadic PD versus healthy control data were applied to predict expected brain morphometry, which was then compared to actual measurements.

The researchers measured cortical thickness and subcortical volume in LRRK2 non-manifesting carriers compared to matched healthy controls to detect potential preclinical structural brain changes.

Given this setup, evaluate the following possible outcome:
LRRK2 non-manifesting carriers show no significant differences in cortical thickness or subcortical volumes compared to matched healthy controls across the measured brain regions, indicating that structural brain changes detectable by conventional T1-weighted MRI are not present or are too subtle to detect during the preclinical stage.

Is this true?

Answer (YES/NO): YES